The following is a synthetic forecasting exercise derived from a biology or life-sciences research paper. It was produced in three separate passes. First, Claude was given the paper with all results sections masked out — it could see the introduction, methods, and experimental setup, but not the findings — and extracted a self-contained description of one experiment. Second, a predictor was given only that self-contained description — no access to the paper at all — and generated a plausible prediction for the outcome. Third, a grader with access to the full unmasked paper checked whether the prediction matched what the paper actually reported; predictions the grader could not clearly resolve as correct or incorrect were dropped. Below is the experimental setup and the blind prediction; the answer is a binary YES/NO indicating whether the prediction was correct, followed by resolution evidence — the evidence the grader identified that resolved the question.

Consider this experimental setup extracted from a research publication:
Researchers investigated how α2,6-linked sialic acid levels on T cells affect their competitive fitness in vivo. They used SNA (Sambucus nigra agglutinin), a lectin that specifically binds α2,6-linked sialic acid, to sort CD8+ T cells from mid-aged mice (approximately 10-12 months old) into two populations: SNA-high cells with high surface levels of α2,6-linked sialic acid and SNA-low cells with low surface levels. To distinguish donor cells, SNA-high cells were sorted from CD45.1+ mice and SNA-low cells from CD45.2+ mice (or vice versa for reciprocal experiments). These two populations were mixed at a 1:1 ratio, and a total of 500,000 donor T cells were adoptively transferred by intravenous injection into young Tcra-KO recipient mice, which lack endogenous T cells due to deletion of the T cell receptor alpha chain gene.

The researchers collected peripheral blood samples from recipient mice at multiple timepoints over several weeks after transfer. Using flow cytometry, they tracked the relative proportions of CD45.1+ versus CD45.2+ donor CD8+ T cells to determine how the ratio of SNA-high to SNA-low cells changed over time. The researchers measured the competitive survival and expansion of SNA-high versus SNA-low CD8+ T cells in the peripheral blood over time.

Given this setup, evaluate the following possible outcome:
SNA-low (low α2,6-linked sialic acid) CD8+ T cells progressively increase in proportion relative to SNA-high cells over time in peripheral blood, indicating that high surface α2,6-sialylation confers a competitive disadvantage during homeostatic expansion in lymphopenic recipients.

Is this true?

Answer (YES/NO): NO